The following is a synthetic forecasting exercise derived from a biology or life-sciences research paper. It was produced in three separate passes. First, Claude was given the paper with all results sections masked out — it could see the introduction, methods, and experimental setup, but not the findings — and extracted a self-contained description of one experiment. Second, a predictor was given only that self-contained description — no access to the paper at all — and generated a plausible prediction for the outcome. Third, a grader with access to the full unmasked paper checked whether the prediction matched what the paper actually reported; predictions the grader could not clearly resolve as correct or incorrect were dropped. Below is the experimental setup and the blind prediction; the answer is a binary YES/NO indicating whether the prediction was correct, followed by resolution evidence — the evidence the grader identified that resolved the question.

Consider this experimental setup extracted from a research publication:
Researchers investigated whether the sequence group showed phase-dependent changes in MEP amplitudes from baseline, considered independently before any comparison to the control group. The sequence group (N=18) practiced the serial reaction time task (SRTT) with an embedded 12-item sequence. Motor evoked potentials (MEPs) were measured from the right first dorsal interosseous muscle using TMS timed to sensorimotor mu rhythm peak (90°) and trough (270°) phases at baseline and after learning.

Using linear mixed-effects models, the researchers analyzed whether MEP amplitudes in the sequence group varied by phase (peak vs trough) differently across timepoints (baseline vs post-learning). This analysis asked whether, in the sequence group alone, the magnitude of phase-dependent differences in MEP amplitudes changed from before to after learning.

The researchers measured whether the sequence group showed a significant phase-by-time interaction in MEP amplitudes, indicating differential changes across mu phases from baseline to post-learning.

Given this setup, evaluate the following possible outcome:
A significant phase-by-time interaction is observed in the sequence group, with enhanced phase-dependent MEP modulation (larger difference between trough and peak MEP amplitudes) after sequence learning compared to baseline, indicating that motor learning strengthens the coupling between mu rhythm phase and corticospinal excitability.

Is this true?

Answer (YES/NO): NO